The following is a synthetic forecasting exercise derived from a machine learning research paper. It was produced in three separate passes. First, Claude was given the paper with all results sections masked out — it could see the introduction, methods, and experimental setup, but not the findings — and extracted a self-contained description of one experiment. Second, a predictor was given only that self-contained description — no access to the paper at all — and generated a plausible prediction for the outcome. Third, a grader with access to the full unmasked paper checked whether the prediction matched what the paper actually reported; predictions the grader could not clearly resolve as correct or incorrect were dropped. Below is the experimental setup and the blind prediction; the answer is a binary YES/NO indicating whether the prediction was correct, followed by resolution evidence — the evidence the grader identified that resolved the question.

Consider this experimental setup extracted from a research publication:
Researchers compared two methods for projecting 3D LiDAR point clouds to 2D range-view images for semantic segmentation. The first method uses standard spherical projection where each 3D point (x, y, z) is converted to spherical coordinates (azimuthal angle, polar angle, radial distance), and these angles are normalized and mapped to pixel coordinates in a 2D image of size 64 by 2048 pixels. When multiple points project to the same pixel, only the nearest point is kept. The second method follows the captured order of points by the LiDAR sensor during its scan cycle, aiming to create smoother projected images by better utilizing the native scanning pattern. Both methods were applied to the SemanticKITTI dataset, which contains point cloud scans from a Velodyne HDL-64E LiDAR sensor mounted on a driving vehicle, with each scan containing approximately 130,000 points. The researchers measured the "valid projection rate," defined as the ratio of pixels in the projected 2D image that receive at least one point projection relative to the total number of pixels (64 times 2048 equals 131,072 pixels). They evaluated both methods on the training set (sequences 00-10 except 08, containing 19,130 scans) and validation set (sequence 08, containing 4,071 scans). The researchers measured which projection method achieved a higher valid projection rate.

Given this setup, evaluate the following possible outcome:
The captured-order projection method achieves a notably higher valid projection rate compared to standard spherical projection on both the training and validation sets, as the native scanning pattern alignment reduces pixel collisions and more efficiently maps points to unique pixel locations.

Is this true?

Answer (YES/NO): YES